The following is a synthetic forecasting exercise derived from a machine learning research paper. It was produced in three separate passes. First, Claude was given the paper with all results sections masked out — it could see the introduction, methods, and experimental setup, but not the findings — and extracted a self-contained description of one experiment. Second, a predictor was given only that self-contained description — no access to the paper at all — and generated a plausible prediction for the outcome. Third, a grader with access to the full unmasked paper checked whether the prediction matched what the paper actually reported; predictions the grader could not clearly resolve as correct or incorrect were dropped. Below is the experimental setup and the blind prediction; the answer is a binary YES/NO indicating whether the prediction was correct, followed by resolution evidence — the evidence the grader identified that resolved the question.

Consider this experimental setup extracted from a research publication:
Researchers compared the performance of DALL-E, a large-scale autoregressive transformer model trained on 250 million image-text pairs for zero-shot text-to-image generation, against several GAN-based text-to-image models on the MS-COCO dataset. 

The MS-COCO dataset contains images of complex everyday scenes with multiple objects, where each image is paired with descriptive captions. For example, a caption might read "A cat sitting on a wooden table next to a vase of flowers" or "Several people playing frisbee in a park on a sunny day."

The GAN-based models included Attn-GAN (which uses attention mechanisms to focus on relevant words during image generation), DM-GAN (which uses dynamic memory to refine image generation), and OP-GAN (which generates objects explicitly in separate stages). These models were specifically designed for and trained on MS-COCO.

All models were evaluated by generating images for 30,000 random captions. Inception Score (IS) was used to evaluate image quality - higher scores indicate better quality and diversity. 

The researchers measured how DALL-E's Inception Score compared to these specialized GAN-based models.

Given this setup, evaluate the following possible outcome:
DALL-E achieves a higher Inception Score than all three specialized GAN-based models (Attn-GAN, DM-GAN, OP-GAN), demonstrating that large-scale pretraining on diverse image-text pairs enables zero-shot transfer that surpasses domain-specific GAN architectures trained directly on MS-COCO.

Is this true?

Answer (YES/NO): NO